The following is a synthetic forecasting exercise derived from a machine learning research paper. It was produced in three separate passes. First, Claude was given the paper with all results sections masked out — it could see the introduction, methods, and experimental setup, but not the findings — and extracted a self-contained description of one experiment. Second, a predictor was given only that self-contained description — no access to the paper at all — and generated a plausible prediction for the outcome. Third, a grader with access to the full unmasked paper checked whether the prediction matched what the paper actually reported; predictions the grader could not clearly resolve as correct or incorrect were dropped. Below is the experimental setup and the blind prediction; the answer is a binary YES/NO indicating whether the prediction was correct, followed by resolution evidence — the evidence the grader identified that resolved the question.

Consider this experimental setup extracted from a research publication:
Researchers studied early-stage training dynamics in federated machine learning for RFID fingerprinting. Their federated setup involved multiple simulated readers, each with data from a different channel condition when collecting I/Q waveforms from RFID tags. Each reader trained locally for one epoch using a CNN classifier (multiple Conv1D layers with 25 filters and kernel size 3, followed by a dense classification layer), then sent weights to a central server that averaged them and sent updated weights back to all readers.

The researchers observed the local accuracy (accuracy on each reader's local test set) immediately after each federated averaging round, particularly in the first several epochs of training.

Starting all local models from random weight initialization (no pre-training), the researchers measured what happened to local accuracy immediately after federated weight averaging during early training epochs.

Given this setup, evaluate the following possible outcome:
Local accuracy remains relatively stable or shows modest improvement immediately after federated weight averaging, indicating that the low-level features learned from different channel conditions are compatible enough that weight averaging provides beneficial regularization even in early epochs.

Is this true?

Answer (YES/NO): NO